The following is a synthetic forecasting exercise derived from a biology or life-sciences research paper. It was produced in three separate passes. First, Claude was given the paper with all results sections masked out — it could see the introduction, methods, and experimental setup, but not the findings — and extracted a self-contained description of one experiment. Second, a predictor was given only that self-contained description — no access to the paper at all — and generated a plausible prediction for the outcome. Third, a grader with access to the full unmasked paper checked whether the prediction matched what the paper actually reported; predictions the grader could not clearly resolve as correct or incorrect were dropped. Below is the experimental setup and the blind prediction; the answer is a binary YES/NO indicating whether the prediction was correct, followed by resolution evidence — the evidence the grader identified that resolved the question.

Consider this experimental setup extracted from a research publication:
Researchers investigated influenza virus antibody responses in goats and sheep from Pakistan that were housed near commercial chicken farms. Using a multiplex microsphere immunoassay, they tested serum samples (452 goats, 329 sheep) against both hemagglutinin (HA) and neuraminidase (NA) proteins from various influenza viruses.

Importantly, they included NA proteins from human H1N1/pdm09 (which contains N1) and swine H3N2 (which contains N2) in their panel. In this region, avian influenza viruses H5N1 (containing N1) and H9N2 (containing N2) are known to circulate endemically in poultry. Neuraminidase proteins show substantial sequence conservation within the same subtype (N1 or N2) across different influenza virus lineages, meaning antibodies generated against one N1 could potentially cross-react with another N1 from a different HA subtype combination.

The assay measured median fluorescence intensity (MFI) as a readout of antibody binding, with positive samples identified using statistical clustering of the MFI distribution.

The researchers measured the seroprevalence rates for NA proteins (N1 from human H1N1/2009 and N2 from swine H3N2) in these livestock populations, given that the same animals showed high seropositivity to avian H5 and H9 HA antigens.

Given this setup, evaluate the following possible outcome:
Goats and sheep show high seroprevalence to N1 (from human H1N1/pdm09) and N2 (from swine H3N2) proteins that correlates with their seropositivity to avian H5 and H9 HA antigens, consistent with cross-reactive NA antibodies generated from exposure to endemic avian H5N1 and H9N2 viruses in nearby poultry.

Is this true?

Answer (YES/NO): NO